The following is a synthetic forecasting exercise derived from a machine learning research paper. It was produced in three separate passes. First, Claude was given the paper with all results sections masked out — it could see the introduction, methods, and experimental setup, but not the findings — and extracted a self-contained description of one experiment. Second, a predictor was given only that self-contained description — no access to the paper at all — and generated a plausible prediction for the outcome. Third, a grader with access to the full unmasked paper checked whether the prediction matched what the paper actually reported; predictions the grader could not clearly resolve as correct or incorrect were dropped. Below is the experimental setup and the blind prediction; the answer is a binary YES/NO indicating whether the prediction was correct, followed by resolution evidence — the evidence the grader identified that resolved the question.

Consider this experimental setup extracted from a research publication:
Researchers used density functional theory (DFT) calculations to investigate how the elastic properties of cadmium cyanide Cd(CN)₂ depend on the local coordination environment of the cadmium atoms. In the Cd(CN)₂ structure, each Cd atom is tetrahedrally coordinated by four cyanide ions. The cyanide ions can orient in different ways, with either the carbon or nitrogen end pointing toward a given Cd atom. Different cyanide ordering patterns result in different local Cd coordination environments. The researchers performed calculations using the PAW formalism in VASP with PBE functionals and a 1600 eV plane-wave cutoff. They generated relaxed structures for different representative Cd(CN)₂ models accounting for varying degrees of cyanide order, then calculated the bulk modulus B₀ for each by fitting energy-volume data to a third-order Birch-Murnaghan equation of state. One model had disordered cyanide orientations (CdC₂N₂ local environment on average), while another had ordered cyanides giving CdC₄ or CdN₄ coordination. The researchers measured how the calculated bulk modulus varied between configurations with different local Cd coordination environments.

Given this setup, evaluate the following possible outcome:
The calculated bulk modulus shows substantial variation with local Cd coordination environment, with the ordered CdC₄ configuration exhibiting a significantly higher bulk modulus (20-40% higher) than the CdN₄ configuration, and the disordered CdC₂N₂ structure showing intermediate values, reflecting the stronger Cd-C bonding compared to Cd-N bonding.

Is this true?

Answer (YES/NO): NO